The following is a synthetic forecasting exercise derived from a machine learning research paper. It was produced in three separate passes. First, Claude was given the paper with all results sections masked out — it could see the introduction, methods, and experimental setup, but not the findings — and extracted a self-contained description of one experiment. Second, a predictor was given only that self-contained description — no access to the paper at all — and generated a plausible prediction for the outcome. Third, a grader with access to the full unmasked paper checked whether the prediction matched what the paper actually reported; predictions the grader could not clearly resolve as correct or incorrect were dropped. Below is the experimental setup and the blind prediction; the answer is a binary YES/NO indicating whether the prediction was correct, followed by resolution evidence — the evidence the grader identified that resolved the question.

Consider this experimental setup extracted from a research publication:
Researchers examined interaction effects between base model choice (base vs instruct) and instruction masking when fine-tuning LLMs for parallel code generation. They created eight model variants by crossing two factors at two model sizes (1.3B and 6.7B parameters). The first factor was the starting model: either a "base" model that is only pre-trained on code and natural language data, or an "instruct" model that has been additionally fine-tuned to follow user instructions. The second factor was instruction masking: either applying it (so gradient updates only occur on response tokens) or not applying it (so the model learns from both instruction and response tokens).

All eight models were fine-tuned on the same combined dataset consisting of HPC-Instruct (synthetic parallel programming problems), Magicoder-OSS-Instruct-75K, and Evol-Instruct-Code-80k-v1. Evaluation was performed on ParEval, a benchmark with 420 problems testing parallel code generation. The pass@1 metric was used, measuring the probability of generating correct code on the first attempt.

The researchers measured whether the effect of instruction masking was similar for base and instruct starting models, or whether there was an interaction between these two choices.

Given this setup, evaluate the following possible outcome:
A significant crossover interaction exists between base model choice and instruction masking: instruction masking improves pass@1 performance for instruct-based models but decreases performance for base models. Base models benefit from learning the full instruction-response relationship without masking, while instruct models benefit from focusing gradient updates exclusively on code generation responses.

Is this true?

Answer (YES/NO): NO